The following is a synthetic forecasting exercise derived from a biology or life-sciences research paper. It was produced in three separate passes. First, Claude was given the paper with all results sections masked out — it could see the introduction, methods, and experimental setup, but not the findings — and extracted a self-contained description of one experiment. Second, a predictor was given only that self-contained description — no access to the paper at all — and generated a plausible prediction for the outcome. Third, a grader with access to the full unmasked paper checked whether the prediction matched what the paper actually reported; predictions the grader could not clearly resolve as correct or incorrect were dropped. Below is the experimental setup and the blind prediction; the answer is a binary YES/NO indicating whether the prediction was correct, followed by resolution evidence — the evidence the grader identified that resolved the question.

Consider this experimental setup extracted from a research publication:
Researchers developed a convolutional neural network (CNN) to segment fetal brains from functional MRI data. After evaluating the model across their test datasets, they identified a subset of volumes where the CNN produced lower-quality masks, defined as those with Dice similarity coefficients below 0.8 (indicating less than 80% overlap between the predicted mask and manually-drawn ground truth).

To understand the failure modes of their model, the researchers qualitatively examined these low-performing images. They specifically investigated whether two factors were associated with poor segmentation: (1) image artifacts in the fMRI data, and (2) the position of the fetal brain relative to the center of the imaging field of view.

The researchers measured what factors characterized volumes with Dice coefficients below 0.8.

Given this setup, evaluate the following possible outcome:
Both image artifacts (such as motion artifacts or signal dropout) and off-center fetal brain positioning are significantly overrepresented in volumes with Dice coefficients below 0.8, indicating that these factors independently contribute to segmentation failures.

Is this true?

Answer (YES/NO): NO